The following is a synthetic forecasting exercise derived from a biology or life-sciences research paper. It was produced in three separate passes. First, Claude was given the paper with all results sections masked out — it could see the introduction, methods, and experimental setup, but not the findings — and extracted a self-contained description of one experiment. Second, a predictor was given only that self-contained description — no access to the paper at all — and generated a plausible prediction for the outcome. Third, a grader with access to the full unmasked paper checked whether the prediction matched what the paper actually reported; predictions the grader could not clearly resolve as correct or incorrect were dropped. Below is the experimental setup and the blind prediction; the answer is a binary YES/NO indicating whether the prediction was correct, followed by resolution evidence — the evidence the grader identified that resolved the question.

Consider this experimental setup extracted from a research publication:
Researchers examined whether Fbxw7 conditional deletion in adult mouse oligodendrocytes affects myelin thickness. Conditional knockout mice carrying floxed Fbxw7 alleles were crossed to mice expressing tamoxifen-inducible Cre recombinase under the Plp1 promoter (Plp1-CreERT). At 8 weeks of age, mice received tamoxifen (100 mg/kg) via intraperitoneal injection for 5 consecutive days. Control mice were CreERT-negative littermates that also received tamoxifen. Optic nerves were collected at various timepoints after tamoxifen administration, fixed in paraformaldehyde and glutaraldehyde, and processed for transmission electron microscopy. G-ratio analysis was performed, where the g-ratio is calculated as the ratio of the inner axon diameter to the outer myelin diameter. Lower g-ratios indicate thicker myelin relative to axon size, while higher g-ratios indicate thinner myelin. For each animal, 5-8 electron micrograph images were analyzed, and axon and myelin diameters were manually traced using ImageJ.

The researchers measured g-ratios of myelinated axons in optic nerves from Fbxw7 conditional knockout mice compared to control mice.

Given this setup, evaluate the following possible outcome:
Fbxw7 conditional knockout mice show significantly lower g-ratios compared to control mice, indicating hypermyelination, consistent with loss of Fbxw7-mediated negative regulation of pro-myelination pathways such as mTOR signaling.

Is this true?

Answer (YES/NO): NO